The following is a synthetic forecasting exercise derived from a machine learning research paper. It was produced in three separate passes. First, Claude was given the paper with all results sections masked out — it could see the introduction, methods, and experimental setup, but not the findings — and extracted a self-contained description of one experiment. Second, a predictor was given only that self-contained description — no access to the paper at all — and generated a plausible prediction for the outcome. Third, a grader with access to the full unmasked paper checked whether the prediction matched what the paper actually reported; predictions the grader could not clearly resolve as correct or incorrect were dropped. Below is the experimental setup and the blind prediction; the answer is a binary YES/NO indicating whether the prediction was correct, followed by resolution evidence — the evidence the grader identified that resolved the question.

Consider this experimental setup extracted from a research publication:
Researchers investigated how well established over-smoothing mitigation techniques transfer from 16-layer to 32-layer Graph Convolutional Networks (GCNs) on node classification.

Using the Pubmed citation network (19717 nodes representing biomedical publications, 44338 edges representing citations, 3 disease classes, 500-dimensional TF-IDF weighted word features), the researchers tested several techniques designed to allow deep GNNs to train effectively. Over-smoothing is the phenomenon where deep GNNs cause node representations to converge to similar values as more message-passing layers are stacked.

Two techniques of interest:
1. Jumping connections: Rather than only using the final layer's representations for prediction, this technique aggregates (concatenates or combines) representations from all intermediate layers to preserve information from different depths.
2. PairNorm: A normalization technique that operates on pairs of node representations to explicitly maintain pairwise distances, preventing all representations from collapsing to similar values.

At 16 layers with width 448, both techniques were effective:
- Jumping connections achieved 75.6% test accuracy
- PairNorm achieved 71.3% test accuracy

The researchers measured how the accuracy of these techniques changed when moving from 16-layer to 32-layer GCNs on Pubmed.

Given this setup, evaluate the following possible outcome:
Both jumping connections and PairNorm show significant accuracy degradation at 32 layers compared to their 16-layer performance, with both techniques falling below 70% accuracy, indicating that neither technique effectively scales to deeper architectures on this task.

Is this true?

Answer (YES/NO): NO